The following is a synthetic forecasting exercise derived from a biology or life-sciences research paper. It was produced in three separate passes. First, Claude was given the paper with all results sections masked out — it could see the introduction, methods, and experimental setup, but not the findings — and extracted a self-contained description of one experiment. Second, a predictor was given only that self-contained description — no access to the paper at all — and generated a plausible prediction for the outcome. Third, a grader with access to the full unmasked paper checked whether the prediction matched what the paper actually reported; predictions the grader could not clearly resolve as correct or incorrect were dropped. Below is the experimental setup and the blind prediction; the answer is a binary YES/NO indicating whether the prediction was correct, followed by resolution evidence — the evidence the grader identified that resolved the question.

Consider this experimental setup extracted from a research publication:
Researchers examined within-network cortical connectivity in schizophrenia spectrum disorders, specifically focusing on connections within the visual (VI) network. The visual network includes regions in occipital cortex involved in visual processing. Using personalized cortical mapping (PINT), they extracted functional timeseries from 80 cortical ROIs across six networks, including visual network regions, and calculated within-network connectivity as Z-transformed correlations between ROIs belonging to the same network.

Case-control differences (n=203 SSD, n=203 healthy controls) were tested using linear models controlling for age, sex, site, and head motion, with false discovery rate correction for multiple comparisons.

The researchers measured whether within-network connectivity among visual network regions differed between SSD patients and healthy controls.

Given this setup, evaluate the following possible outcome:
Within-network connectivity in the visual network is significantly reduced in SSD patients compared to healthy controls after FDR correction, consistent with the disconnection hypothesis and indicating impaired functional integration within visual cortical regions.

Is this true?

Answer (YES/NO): YES